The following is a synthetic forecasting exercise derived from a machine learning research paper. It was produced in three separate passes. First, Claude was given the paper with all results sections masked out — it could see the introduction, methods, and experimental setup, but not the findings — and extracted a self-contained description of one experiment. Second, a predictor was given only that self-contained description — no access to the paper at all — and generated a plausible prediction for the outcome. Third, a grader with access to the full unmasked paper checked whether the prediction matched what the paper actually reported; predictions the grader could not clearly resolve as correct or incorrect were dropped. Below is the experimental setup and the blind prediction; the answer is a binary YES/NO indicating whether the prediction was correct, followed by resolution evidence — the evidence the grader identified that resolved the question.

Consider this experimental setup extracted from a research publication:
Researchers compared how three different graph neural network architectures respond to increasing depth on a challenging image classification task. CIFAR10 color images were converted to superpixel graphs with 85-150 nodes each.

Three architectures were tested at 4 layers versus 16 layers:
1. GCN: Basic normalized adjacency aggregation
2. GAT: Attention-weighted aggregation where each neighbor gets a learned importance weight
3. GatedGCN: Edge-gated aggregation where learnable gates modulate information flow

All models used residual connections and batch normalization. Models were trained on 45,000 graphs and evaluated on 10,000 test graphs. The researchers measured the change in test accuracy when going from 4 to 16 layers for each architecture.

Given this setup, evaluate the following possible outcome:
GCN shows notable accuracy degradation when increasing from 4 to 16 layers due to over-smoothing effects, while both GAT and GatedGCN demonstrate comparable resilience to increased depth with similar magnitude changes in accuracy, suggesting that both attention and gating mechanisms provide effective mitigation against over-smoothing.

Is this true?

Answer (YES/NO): NO